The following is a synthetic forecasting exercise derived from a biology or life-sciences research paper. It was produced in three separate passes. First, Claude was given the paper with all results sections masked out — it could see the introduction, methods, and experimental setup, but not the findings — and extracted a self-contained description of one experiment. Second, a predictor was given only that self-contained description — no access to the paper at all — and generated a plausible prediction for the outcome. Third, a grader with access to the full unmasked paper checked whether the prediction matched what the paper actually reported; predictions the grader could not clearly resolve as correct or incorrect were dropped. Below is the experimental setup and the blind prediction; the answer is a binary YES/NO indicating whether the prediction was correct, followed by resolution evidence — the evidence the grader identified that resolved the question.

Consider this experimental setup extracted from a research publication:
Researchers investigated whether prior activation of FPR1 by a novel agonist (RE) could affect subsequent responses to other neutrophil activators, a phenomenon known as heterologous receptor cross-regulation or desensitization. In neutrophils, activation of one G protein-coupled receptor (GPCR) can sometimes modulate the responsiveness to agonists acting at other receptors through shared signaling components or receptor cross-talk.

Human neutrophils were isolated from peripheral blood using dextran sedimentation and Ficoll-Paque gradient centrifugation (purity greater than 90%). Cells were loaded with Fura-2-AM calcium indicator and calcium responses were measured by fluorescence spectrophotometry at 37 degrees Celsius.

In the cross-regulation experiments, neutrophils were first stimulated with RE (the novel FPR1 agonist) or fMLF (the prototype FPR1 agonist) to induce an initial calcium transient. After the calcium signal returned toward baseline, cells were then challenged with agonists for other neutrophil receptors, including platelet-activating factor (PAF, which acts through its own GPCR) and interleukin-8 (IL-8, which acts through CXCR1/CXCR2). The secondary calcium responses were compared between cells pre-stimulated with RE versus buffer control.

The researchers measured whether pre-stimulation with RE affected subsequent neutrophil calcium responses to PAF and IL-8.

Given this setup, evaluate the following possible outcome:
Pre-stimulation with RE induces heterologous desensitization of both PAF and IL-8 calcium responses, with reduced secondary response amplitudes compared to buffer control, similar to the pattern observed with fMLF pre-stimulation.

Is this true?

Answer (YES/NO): NO